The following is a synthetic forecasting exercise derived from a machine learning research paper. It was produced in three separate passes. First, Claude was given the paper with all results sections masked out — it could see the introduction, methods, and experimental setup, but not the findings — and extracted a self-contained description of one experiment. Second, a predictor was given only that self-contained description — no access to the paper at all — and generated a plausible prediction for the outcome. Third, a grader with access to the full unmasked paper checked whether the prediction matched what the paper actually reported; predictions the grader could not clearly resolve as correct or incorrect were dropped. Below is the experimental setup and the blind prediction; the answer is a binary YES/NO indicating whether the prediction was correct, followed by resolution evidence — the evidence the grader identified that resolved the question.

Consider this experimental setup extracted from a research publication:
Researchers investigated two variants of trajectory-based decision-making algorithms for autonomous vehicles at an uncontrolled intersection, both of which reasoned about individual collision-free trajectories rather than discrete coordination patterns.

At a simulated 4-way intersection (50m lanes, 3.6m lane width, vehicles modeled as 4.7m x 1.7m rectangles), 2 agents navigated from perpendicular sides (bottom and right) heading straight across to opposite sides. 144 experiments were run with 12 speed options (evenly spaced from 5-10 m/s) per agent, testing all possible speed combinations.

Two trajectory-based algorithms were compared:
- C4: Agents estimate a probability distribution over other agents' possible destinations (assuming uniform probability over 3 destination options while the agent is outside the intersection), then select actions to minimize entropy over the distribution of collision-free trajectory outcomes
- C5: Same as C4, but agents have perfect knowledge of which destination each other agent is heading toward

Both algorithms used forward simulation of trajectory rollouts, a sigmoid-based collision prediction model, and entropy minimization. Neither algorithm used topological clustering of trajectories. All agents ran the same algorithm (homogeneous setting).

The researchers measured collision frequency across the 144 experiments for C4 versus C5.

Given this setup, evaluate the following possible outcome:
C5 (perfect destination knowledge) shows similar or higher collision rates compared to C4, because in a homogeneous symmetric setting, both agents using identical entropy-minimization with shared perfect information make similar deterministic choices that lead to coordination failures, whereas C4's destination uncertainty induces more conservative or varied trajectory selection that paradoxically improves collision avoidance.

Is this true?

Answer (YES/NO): YES